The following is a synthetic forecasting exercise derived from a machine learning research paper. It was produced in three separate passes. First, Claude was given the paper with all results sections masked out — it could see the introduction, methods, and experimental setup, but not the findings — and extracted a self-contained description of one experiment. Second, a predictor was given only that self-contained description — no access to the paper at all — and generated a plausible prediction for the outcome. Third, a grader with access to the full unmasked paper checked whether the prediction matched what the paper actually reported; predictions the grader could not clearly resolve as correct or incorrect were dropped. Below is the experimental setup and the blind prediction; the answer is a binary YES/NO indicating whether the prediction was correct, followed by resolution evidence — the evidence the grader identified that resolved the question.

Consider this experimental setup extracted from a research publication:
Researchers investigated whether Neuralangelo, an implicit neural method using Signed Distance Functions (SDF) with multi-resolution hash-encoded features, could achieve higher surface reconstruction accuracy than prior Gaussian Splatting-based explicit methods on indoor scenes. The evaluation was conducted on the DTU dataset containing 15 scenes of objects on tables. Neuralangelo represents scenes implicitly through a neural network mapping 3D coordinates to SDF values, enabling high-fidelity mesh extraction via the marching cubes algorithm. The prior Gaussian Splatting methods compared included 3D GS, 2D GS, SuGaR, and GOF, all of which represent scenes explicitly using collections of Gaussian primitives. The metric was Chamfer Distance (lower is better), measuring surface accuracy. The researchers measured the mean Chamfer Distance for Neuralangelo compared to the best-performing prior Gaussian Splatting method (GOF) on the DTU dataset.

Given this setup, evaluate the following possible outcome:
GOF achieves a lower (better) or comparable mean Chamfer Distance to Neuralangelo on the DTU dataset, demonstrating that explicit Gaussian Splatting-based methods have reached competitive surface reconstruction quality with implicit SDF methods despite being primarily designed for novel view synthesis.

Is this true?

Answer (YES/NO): NO